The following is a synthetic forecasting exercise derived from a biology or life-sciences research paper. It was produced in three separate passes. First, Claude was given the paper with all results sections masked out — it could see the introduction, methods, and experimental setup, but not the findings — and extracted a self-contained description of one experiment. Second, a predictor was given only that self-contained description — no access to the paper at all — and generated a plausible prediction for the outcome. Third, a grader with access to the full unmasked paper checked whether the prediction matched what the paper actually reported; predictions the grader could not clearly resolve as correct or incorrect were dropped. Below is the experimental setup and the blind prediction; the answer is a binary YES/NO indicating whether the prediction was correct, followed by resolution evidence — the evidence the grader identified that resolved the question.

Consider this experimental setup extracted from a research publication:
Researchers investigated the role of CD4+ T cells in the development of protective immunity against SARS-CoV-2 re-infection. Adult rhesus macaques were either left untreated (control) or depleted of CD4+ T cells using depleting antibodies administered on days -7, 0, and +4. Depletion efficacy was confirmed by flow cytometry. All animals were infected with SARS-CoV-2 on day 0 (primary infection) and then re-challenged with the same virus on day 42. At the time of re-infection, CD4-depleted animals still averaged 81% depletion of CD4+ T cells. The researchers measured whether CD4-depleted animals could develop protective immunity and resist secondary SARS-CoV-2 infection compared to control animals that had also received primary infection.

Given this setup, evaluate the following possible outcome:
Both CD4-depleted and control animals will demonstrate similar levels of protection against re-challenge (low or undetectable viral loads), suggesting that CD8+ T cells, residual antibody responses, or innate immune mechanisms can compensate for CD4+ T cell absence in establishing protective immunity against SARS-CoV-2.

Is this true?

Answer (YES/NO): YES